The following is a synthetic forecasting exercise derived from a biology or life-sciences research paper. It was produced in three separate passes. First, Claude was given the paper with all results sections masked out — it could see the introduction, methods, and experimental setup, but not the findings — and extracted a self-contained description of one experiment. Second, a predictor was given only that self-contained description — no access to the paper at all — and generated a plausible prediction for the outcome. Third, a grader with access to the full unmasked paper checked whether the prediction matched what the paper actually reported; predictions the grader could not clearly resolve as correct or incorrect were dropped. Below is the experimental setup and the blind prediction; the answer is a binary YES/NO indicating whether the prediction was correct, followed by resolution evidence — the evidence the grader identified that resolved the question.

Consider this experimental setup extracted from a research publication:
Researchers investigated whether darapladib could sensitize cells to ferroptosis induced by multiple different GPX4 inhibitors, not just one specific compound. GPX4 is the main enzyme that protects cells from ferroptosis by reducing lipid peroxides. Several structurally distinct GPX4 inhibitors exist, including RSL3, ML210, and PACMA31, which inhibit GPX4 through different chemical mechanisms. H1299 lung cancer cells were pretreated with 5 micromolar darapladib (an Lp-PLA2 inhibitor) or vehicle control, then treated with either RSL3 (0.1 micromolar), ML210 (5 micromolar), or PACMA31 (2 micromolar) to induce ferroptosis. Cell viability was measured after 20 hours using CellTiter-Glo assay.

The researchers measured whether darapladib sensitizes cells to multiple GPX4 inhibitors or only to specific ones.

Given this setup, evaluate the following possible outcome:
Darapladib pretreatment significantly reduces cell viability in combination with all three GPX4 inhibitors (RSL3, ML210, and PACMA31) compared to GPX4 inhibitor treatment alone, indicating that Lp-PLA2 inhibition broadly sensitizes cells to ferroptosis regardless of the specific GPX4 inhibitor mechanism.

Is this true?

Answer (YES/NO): YES